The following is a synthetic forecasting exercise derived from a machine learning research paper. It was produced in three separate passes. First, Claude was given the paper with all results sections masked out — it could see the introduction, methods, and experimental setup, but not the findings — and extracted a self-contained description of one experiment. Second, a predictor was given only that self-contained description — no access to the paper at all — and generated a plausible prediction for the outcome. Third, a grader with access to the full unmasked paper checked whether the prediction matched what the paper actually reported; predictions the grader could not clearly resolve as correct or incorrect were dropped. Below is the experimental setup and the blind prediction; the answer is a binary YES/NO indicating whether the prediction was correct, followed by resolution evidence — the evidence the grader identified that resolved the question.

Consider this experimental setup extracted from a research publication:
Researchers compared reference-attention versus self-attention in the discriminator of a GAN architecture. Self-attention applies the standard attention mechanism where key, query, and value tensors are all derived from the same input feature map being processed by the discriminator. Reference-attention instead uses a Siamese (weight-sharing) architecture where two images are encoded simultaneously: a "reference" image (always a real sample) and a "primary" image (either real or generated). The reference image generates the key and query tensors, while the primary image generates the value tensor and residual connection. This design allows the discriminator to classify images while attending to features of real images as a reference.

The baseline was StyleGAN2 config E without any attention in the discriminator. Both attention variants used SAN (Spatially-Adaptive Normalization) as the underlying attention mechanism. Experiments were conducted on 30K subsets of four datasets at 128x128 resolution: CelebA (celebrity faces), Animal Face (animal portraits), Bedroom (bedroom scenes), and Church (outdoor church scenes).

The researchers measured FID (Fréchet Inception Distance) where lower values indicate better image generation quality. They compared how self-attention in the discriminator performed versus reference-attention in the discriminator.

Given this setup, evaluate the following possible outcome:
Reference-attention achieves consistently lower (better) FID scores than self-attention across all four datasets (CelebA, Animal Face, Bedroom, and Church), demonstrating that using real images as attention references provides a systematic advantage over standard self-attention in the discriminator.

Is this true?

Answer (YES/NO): YES